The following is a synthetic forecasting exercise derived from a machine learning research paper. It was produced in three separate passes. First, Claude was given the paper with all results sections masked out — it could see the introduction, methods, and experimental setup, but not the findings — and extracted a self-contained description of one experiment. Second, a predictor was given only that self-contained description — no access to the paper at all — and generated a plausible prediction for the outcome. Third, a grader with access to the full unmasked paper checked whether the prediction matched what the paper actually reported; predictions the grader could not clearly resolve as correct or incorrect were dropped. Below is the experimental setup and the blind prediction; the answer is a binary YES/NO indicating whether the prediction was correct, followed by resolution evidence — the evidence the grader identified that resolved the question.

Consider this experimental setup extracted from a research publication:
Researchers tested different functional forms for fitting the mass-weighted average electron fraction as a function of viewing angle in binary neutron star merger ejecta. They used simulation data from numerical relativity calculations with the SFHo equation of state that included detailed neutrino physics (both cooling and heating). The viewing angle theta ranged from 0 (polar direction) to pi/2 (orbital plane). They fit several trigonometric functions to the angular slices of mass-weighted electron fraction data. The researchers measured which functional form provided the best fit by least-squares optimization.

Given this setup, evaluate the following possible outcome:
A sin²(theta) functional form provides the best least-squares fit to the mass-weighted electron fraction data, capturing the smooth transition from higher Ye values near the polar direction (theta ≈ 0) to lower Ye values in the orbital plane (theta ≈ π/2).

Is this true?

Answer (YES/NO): NO